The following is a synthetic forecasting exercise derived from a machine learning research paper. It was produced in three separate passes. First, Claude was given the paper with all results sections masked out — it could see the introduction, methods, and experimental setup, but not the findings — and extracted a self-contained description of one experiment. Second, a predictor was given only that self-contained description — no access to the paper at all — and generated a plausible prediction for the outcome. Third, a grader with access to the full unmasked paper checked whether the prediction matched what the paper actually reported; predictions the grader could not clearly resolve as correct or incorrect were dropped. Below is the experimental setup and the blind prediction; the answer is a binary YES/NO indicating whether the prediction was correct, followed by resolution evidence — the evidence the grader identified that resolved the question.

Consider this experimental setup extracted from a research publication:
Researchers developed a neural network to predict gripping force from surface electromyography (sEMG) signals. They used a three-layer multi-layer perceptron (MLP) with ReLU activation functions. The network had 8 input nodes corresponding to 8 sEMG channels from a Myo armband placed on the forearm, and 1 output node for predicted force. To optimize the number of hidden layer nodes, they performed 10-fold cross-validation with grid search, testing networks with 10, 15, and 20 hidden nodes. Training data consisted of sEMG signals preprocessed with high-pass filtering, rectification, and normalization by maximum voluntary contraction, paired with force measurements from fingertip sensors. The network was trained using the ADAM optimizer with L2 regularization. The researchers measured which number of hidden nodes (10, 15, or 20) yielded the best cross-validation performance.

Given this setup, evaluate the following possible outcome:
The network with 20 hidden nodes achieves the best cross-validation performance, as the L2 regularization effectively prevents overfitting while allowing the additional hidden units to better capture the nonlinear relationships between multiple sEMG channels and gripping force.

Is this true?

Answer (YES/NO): NO